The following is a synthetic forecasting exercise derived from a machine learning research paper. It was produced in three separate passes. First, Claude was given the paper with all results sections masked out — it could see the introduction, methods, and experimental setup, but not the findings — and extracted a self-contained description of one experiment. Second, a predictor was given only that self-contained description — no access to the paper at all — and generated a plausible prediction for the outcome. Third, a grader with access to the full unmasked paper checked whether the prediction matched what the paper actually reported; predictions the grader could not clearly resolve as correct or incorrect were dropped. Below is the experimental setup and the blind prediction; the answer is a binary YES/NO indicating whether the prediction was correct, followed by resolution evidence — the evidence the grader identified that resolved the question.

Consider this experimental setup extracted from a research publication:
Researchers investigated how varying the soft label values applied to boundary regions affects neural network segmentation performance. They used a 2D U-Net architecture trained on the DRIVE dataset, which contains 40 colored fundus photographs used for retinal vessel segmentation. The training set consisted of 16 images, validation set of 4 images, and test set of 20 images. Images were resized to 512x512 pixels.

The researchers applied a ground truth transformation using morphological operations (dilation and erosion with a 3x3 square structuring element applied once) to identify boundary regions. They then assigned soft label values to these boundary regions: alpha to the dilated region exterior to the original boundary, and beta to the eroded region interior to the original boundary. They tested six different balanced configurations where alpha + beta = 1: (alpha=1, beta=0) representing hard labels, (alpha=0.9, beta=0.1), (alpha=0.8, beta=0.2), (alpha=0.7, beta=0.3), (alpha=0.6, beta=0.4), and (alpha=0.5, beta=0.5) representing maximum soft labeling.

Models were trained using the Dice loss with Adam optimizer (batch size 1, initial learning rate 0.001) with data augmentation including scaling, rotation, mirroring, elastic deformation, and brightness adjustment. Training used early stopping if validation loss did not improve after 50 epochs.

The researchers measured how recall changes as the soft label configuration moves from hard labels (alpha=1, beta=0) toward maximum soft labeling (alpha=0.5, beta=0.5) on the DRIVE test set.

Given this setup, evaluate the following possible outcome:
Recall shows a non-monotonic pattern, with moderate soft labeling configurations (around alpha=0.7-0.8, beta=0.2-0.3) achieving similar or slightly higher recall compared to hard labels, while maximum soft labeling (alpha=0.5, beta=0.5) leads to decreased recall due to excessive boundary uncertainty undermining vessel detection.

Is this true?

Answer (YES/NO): NO